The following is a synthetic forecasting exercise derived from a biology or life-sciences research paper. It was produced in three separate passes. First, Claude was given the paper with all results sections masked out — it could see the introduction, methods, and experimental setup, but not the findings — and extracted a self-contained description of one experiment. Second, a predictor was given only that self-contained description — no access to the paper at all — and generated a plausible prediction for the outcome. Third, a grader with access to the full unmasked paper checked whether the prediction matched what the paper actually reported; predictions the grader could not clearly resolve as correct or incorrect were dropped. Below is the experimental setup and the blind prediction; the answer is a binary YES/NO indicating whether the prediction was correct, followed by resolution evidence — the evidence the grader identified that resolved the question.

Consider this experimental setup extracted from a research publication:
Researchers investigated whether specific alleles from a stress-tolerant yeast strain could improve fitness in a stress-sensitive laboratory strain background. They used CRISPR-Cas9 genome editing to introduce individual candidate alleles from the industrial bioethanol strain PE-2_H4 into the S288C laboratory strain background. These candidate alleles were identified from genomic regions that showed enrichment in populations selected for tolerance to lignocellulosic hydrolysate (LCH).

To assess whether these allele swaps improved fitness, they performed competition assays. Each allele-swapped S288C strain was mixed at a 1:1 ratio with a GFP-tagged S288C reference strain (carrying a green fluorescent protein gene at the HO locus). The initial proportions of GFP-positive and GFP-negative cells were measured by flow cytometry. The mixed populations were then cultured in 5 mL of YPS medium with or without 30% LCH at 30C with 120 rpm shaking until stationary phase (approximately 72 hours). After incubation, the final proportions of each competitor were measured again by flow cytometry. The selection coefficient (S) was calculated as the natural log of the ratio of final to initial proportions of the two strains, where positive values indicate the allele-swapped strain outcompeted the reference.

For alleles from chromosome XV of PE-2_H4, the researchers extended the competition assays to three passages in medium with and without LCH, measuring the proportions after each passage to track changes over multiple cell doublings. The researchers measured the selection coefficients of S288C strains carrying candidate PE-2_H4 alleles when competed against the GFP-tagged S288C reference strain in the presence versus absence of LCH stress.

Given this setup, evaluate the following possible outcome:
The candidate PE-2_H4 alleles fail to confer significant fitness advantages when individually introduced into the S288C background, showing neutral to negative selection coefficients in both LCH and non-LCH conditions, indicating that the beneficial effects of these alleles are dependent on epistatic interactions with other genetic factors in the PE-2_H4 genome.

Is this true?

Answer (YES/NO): NO